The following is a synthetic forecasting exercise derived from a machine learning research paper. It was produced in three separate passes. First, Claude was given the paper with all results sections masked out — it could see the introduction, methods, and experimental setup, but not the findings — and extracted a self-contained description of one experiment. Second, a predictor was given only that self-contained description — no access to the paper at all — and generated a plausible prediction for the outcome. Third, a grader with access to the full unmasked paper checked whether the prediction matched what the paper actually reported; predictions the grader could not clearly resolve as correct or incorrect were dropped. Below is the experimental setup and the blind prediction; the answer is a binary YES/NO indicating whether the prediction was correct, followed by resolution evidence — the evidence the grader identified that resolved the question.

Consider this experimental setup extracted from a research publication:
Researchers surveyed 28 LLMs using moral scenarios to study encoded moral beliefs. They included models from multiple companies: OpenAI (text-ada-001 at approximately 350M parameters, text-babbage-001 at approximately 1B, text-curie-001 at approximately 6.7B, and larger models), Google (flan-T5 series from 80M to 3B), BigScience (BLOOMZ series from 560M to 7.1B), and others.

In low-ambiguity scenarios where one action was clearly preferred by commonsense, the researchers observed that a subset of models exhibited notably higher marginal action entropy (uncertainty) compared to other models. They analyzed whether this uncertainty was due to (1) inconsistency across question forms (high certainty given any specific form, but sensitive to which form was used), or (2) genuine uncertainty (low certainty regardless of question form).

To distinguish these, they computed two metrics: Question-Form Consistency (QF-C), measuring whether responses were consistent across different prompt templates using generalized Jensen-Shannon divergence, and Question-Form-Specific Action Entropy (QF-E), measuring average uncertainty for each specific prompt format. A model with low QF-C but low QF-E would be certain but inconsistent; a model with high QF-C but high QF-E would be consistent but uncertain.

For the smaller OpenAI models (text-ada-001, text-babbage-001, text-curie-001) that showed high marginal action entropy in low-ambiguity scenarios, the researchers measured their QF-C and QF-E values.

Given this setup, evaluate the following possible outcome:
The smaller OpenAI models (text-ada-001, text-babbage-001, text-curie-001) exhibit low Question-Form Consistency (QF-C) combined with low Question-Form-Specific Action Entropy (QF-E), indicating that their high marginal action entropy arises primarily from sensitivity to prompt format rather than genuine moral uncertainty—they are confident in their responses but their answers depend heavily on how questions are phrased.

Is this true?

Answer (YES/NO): YES